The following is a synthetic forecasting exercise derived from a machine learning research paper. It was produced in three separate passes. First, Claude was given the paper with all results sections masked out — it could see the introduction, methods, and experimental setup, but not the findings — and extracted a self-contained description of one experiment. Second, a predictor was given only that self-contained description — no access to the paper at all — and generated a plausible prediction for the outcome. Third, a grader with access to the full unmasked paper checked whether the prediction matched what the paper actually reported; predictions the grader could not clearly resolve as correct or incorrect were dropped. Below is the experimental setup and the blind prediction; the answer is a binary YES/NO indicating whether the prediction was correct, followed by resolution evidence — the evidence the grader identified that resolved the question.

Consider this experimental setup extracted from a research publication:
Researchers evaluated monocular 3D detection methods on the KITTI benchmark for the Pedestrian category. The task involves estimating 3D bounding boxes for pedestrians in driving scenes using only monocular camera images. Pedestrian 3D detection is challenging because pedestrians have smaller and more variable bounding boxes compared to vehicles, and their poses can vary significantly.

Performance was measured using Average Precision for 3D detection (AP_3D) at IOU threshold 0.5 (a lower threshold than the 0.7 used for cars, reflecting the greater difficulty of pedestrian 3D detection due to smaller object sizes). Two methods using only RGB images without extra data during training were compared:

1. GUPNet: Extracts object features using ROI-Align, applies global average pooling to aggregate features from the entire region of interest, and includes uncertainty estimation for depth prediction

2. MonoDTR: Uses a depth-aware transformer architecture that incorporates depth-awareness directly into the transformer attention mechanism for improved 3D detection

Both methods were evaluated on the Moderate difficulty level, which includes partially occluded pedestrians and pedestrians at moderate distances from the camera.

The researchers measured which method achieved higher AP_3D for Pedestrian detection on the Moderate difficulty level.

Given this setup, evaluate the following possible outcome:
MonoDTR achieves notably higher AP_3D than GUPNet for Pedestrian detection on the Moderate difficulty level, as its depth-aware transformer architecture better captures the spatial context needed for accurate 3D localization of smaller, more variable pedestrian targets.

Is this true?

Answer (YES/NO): NO